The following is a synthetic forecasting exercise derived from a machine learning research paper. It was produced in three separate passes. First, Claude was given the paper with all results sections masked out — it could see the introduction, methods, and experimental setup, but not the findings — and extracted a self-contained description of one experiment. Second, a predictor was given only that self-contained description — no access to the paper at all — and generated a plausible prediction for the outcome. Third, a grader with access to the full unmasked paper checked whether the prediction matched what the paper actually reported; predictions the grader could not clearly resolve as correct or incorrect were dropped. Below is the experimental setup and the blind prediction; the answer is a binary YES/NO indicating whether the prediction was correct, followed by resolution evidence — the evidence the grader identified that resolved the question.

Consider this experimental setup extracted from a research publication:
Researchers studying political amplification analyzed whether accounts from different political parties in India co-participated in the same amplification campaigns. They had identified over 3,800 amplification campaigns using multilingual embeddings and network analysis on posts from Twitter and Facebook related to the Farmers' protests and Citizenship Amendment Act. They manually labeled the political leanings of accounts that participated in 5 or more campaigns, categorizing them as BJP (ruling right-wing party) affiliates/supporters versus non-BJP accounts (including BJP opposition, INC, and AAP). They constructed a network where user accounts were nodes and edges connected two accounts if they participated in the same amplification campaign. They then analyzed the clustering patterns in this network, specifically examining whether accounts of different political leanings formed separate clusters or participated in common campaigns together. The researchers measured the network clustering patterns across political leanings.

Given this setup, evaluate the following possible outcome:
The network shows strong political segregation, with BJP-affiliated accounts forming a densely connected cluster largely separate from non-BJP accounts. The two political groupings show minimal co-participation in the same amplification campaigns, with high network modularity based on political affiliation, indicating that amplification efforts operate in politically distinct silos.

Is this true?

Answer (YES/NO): YES